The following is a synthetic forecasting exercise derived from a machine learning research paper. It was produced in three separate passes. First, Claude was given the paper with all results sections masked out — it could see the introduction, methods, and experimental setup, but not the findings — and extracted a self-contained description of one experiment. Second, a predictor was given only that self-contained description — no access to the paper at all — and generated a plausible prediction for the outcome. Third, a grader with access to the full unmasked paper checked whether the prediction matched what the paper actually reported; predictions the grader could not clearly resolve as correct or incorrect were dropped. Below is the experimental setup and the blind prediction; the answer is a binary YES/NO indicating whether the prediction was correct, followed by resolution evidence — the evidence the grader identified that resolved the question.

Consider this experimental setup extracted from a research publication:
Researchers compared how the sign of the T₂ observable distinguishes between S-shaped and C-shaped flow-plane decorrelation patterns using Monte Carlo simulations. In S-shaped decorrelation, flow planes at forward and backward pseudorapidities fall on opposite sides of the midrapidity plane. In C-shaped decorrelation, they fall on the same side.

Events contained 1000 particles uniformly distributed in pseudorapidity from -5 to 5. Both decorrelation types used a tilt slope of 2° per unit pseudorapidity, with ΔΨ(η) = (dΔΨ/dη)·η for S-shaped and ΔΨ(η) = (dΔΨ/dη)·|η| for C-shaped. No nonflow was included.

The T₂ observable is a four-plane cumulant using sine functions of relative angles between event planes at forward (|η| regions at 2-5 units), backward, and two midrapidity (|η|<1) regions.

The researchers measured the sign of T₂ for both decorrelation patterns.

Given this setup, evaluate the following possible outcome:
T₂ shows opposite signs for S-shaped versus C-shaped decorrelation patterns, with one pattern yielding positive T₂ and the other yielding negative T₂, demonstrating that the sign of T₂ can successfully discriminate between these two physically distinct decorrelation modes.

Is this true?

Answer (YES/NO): YES